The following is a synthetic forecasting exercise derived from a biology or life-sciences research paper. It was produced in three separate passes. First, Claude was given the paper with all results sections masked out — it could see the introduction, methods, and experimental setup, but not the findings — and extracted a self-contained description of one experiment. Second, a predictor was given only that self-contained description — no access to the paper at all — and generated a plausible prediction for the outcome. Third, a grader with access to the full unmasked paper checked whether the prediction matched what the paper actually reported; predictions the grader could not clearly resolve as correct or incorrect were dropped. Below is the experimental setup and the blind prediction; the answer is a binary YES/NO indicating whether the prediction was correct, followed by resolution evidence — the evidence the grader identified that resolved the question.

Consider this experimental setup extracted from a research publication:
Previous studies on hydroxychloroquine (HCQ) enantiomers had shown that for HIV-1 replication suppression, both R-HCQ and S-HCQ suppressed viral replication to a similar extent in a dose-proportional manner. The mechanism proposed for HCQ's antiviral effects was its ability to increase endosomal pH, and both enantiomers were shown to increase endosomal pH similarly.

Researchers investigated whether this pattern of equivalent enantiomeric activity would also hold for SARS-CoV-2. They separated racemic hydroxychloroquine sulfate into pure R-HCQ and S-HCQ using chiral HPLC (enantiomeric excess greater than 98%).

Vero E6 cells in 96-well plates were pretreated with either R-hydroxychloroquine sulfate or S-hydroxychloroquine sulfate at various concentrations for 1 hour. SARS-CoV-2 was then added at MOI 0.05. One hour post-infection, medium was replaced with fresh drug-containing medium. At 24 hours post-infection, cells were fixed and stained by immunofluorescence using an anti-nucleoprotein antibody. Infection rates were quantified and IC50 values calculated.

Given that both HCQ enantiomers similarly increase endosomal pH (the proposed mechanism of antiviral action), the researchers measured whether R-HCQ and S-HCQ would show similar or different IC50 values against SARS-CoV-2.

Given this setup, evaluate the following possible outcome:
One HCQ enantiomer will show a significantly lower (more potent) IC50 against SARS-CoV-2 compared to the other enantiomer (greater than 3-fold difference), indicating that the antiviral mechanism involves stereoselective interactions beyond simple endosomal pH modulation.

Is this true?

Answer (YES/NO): NO